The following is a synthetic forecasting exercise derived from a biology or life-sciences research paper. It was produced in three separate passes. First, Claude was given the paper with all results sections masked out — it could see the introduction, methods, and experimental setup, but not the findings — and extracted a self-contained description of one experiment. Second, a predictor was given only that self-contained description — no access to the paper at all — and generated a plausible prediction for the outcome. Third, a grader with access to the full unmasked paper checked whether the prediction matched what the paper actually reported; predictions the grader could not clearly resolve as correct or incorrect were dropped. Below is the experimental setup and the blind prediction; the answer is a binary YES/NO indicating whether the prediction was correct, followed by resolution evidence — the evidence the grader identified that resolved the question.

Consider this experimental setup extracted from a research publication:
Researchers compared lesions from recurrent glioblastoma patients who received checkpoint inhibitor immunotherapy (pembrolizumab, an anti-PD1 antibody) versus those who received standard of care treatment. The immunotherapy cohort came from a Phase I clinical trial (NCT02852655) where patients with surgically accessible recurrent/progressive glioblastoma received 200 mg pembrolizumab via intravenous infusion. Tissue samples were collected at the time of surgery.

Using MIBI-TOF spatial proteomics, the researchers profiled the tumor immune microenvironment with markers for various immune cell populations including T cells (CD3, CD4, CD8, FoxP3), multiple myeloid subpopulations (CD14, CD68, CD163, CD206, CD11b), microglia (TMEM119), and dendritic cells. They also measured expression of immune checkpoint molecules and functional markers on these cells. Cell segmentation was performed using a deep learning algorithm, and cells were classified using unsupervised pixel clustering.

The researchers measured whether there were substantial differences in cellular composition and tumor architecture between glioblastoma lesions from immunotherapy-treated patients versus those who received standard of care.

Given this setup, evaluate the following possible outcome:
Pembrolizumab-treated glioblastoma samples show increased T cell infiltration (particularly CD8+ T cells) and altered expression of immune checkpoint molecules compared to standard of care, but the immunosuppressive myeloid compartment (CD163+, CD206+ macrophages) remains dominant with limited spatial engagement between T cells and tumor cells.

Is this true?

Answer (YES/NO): NO